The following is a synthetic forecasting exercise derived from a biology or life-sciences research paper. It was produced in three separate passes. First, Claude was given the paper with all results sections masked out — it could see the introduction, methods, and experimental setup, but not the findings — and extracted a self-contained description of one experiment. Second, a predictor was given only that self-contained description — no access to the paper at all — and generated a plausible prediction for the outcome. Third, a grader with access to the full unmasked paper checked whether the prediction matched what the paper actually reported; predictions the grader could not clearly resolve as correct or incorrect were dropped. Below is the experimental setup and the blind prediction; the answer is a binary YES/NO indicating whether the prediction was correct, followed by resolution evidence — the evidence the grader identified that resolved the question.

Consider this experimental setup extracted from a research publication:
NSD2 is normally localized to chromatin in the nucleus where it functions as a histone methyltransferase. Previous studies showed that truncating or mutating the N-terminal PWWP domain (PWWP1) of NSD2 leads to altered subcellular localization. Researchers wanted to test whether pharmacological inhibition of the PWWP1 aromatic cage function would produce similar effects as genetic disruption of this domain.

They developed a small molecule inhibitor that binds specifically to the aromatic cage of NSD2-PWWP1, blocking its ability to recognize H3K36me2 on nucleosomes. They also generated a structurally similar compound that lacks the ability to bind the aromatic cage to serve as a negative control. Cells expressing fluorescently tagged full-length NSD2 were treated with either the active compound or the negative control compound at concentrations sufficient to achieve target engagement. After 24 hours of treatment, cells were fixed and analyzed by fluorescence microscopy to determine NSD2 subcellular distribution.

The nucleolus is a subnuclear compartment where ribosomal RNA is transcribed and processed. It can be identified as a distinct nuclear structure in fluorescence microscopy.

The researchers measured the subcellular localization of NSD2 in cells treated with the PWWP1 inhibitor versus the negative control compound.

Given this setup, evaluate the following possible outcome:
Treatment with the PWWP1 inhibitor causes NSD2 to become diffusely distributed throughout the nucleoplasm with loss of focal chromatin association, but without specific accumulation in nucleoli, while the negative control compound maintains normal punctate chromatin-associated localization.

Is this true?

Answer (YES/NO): NO